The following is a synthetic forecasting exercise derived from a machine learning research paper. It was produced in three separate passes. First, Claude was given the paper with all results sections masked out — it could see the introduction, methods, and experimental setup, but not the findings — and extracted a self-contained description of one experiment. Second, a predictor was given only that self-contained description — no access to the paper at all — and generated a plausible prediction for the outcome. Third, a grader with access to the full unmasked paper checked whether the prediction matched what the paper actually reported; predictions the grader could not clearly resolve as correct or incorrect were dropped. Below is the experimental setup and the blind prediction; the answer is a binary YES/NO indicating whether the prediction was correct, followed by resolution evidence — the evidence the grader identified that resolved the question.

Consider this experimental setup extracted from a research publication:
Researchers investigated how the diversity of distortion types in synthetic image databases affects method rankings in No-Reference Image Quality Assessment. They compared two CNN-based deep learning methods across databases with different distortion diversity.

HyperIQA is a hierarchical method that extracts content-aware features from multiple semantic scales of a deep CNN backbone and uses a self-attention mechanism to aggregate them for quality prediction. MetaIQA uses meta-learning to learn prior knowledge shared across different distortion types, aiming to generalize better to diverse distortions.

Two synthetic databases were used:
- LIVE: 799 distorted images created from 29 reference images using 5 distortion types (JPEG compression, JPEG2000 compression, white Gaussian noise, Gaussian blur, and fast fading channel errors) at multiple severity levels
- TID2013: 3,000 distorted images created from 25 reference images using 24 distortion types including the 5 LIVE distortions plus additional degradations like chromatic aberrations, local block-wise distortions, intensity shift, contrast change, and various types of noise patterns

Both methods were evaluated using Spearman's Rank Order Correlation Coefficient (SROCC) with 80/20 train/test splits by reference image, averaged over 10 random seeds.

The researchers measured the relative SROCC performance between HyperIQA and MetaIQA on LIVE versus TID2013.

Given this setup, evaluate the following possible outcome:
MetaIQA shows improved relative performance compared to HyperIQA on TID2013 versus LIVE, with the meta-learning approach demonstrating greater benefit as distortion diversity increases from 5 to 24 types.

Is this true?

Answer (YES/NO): YES